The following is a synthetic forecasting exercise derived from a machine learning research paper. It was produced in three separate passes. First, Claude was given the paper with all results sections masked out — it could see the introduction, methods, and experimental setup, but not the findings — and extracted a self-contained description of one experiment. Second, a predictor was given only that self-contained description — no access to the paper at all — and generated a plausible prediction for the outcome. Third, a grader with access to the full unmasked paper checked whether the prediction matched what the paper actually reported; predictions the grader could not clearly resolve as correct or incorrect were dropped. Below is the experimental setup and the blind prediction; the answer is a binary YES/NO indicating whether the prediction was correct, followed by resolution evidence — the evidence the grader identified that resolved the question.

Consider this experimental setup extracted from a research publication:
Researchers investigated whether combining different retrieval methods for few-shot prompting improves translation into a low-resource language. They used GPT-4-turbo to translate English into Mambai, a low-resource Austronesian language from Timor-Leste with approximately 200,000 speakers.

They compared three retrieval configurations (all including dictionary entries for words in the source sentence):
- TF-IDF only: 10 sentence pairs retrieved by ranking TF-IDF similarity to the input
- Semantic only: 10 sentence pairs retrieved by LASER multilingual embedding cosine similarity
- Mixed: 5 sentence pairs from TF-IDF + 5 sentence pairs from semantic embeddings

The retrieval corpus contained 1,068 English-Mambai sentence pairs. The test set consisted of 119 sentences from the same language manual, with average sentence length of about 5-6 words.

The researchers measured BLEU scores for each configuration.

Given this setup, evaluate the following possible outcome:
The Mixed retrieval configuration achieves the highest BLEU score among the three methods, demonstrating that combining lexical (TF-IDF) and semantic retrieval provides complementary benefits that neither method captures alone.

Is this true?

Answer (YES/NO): YES